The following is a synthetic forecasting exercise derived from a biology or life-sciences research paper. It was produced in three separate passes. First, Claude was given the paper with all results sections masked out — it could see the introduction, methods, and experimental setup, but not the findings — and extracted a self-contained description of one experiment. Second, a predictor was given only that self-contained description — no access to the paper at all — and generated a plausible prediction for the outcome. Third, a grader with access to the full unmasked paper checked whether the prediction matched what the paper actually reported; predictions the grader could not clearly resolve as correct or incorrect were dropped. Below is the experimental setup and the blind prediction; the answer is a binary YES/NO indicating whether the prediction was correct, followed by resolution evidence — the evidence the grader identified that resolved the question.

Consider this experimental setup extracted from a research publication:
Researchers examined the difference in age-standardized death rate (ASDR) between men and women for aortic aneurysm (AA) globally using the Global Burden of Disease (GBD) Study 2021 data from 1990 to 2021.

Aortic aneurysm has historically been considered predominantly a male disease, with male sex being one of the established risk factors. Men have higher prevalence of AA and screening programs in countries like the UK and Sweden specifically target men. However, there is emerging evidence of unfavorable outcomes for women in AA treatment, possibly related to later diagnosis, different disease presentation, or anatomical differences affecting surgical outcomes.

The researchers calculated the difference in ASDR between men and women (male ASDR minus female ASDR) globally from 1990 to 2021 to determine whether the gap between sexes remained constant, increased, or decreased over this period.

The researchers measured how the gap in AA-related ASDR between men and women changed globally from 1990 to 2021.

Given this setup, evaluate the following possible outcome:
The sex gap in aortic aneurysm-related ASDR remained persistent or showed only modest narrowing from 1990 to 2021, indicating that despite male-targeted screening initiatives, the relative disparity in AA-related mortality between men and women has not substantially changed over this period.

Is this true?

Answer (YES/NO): NO